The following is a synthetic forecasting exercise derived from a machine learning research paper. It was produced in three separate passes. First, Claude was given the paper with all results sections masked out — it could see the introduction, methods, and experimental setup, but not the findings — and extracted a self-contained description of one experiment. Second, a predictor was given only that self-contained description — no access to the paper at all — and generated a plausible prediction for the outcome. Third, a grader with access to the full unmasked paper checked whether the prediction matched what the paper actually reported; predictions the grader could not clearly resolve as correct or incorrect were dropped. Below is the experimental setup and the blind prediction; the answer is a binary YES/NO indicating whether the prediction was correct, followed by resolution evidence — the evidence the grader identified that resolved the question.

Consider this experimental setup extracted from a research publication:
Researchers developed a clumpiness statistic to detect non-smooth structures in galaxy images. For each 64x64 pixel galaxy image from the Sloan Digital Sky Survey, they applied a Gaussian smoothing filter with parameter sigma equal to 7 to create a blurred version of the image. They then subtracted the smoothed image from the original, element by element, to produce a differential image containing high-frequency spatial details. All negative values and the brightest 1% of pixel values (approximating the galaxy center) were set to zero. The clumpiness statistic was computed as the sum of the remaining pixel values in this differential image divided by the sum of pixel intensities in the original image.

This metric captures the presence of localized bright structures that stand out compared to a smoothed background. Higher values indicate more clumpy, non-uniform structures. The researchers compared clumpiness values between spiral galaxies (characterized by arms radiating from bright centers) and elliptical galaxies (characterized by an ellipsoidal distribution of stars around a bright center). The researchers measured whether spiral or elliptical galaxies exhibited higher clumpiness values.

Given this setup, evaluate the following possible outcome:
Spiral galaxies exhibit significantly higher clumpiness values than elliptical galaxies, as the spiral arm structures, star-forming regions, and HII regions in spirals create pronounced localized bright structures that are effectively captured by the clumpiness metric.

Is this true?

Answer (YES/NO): YES